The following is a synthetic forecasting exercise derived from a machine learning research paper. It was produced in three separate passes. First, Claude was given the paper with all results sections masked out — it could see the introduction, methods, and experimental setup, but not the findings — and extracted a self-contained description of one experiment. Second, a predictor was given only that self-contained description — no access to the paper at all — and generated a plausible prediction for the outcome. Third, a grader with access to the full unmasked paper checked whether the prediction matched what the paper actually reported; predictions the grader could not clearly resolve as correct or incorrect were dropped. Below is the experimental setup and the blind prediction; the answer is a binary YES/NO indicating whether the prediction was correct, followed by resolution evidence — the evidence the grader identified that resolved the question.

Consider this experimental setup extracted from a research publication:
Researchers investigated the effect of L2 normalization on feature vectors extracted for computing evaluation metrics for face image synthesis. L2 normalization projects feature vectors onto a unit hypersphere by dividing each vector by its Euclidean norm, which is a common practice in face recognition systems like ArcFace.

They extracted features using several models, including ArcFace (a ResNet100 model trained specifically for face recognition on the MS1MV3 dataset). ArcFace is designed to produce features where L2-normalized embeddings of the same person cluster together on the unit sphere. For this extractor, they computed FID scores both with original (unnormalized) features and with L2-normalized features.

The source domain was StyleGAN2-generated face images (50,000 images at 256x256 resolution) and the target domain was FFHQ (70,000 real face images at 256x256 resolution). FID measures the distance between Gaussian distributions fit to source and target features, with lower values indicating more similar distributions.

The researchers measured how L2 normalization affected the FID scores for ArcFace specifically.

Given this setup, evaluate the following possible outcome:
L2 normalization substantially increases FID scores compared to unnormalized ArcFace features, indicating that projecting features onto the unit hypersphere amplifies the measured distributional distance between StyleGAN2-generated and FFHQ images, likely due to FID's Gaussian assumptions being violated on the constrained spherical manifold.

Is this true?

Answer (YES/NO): NO